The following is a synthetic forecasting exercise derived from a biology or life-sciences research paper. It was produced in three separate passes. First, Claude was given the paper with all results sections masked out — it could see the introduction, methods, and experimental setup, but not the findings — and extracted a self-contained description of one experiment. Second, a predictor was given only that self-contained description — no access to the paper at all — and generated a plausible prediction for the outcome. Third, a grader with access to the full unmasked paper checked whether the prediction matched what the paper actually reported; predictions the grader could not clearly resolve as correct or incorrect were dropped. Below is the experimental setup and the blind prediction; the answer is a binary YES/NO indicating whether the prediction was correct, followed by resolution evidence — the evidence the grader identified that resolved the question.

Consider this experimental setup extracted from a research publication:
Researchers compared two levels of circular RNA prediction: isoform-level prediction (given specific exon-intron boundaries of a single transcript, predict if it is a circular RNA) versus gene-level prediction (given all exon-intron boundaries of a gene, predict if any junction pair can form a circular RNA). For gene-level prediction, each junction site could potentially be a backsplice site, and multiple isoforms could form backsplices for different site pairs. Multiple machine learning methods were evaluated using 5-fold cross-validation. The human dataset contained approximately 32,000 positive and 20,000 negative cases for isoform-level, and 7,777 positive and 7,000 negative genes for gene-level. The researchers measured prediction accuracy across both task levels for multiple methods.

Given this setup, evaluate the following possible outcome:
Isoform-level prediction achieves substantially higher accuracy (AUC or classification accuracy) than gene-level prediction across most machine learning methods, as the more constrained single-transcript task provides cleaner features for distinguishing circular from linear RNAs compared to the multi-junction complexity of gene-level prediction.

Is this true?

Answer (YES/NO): YES